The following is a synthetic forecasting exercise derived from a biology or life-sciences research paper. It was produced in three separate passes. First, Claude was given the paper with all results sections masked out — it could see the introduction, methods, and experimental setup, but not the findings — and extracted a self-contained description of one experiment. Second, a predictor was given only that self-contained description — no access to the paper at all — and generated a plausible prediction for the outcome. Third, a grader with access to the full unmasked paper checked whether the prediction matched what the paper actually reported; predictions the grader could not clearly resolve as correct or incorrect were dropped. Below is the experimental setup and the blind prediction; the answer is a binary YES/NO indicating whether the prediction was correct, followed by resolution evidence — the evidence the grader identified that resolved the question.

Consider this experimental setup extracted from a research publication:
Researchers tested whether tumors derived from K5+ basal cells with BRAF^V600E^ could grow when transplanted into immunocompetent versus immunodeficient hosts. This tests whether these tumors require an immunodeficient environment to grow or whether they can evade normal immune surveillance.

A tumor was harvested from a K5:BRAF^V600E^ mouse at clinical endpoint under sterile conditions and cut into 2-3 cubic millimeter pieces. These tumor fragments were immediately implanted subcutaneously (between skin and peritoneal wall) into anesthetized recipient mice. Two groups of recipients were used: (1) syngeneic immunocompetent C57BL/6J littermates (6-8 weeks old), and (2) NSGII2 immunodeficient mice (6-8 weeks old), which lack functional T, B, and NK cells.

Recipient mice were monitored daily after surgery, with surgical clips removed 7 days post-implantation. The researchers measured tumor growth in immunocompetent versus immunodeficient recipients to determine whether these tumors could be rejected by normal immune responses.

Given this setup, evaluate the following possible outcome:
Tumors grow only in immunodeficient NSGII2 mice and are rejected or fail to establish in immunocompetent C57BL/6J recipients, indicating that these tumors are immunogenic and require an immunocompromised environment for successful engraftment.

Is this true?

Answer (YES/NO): NO